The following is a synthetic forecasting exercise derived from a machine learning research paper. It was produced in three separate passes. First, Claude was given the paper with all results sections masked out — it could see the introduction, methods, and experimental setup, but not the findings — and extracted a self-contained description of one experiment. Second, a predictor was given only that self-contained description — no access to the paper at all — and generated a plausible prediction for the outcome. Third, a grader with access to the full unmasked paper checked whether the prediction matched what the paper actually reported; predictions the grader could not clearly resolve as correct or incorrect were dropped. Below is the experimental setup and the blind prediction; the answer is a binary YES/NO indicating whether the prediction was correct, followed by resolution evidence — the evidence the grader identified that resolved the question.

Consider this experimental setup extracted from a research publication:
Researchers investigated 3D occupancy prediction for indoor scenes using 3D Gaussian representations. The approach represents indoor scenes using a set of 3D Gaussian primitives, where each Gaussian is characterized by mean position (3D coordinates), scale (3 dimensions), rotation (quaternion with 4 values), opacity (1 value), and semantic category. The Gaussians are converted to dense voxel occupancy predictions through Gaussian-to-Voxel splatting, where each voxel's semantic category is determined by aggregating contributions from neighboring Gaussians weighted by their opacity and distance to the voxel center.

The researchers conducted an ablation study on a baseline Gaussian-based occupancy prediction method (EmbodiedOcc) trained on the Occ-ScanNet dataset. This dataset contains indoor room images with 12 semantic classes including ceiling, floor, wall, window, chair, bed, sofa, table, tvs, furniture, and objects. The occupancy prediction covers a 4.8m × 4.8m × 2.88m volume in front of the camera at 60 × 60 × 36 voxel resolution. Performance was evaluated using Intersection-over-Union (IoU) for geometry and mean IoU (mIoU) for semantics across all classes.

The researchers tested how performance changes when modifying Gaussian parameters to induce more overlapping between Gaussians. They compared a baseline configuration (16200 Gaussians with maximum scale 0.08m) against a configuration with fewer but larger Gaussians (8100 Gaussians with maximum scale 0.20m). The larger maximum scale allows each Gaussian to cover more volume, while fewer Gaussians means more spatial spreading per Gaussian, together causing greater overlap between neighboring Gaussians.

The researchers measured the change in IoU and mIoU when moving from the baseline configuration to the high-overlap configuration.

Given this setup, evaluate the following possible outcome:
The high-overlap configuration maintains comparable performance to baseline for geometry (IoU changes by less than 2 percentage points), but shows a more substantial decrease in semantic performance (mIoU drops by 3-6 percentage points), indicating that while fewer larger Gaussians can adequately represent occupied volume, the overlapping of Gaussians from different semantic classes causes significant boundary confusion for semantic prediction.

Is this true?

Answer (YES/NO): NO